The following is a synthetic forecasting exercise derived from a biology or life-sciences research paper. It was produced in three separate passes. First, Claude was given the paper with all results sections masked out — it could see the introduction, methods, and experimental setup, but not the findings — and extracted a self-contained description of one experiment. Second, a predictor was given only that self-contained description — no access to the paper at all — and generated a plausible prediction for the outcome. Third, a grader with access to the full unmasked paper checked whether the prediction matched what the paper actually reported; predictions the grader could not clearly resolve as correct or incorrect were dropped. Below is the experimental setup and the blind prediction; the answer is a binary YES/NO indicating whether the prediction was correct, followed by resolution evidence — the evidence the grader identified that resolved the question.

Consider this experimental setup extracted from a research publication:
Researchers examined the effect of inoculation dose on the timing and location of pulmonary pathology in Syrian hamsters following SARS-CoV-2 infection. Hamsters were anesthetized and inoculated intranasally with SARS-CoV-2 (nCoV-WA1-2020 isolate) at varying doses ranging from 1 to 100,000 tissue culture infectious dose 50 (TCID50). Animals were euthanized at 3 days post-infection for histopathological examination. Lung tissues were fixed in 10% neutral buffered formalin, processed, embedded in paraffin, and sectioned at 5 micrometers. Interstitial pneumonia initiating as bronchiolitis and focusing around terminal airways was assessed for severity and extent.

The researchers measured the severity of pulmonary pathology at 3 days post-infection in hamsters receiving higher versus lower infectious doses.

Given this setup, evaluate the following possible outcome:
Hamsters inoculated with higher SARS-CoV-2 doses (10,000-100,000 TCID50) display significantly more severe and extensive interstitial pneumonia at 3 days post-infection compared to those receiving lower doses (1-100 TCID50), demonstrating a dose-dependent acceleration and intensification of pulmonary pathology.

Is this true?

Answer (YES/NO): NO